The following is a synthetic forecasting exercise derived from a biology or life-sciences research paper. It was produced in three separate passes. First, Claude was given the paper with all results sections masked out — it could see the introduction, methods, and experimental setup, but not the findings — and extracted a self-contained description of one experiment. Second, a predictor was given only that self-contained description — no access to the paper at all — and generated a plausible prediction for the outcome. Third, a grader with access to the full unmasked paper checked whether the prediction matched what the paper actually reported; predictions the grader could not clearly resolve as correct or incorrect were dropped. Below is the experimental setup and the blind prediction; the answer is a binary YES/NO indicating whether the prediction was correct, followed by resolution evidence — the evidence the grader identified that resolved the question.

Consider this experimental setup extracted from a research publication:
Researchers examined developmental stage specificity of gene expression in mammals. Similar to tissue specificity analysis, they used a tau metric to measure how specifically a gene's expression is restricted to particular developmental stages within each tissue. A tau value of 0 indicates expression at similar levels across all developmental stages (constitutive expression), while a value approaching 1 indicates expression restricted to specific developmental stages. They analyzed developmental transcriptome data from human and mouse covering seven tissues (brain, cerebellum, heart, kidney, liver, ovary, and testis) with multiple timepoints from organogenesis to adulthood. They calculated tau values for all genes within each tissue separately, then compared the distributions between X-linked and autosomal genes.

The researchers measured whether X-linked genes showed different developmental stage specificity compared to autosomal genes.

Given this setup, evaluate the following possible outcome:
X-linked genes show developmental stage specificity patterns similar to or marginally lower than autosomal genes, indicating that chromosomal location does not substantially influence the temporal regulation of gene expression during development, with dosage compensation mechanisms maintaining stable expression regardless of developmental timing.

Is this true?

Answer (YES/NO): NO